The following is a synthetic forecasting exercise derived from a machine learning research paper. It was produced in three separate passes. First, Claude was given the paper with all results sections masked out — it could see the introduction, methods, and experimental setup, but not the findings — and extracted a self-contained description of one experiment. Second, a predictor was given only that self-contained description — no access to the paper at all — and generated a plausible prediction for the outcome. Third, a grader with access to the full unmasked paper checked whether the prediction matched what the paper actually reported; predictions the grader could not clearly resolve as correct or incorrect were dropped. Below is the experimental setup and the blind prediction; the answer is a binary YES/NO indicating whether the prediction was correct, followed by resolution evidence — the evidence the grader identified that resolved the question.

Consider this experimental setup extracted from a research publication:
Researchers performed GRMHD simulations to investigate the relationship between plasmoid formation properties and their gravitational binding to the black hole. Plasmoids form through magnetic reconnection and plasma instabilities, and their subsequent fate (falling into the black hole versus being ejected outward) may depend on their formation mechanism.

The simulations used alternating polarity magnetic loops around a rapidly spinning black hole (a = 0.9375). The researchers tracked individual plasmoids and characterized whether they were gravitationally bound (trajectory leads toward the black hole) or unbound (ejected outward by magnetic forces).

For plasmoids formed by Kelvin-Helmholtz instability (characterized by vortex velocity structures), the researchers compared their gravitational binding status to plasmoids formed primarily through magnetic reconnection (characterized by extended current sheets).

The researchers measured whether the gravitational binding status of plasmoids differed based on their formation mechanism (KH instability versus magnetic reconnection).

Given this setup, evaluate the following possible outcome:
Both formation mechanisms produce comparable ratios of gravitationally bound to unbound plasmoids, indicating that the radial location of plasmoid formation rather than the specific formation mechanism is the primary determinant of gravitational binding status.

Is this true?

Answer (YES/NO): NO